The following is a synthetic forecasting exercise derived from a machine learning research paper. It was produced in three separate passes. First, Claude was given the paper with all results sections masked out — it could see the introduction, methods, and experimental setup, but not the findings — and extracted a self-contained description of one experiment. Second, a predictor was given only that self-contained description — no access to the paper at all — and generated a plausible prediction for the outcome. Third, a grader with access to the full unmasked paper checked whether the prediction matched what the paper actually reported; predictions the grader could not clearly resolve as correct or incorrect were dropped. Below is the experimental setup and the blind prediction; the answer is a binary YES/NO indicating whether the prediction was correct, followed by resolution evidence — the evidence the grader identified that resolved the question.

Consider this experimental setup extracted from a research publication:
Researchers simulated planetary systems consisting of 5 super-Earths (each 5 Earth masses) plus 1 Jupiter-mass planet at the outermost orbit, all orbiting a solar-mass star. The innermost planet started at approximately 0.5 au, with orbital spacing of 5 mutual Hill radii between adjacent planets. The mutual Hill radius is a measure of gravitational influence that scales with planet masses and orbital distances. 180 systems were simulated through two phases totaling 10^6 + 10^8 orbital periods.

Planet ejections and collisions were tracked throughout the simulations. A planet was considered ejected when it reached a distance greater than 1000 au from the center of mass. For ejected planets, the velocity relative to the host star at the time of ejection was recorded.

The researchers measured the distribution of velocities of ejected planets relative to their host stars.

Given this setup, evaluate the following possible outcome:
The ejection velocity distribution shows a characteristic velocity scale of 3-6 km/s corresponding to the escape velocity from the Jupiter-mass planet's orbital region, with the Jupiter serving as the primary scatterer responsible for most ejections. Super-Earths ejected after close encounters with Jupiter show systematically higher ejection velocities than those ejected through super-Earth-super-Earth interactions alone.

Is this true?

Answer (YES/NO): NO